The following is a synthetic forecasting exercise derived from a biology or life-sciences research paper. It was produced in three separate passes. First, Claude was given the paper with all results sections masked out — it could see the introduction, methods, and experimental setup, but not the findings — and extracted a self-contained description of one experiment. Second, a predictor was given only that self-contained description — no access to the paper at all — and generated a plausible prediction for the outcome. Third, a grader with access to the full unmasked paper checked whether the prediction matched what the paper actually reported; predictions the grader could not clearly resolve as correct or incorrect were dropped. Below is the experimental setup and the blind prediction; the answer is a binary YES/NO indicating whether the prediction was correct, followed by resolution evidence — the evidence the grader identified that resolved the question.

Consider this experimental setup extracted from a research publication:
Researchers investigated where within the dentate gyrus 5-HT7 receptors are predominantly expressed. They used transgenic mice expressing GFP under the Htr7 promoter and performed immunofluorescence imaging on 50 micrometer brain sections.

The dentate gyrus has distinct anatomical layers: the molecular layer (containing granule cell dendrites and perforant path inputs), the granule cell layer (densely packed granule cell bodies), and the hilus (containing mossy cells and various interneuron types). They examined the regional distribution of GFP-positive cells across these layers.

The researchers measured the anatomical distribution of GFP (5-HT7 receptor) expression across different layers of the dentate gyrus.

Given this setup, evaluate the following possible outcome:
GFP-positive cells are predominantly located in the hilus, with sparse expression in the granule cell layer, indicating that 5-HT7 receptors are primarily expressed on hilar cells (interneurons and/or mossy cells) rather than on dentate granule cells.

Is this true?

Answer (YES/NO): YES